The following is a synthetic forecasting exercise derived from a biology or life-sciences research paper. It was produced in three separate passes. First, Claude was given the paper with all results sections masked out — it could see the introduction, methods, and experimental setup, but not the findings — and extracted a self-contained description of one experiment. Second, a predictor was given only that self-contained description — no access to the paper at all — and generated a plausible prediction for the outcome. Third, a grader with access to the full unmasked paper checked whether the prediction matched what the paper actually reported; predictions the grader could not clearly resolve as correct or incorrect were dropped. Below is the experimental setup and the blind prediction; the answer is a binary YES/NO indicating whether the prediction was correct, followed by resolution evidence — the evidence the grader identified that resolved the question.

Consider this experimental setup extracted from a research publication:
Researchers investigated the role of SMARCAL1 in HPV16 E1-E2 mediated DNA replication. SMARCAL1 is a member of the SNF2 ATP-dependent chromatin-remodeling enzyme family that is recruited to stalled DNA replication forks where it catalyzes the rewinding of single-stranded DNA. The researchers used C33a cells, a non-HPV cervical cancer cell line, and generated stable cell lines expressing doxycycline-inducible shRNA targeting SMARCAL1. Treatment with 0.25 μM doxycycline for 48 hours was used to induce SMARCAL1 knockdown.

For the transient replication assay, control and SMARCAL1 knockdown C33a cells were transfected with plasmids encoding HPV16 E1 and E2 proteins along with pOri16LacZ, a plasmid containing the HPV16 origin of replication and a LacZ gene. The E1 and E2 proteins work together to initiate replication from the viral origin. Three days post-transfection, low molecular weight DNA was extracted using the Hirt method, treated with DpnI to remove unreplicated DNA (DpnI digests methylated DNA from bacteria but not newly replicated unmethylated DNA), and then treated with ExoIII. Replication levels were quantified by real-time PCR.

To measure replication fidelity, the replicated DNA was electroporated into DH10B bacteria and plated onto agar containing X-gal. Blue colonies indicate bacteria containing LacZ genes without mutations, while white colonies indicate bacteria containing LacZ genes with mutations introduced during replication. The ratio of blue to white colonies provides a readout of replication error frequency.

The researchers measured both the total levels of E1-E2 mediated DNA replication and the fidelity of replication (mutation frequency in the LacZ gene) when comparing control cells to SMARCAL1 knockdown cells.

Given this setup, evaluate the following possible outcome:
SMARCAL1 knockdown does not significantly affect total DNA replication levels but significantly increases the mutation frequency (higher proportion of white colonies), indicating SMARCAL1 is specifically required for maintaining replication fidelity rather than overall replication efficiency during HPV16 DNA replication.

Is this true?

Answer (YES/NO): YES